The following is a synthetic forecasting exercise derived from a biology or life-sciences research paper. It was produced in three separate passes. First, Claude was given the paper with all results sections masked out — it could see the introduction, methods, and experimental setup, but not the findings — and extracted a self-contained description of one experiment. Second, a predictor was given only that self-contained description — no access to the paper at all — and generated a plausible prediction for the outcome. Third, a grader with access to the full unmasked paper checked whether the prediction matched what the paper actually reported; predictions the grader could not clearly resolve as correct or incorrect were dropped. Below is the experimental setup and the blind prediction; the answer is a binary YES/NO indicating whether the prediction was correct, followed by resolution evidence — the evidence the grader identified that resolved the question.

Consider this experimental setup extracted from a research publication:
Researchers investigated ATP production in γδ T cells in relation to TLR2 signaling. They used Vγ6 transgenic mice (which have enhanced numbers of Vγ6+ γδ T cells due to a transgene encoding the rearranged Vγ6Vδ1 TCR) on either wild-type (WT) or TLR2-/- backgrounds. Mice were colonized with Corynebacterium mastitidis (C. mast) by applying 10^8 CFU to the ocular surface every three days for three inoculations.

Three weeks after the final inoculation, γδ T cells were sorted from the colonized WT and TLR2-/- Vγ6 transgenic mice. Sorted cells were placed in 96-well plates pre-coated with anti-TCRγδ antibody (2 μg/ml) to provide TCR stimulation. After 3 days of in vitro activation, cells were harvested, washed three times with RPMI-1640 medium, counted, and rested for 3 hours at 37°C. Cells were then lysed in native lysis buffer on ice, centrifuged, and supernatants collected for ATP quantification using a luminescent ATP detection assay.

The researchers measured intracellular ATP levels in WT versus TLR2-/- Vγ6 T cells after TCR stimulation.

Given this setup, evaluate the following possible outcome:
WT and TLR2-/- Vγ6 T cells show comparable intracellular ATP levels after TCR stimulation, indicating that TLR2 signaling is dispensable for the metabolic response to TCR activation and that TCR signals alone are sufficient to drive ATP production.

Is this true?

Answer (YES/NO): NO